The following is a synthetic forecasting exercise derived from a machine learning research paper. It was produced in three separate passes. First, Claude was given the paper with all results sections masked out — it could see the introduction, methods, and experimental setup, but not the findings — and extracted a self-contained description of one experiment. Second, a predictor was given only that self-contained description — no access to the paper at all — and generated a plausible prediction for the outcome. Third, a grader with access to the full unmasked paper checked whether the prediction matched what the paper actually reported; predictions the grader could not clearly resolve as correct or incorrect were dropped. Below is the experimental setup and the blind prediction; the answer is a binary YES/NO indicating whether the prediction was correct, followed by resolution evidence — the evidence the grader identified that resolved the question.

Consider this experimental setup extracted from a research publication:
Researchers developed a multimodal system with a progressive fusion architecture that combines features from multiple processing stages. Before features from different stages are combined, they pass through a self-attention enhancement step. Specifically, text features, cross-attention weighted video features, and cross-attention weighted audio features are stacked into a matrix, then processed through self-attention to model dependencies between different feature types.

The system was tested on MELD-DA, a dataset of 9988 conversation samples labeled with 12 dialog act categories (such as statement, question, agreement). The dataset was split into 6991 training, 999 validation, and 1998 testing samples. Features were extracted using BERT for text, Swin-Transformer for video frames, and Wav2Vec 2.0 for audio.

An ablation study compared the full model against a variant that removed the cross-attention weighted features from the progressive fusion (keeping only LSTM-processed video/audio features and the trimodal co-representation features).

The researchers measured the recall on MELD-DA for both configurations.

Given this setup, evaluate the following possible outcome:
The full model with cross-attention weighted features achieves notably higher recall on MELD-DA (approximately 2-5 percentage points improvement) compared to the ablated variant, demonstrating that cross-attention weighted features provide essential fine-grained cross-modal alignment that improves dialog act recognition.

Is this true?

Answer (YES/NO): NO